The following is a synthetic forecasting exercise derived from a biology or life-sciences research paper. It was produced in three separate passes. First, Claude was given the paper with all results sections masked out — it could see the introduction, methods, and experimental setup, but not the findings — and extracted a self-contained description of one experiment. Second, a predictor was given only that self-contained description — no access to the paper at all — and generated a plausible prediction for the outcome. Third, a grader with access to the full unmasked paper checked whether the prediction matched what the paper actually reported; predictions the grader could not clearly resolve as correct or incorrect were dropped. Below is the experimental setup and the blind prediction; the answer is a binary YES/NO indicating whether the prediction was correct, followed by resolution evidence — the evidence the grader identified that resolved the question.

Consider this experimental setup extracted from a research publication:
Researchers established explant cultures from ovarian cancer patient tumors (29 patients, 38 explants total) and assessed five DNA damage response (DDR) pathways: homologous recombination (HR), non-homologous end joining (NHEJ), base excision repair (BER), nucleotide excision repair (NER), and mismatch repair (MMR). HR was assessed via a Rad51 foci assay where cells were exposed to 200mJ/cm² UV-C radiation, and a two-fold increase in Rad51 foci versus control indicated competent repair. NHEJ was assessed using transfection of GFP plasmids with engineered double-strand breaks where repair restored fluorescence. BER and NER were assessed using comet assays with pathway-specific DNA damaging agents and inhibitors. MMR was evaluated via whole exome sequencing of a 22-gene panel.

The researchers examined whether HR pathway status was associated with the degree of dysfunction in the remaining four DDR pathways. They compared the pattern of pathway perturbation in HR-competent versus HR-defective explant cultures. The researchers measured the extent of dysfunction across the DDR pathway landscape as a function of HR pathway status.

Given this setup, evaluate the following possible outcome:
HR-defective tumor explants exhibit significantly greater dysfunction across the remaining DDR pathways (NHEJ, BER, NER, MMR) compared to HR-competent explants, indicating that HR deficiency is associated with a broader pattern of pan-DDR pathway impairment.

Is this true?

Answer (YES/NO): NO